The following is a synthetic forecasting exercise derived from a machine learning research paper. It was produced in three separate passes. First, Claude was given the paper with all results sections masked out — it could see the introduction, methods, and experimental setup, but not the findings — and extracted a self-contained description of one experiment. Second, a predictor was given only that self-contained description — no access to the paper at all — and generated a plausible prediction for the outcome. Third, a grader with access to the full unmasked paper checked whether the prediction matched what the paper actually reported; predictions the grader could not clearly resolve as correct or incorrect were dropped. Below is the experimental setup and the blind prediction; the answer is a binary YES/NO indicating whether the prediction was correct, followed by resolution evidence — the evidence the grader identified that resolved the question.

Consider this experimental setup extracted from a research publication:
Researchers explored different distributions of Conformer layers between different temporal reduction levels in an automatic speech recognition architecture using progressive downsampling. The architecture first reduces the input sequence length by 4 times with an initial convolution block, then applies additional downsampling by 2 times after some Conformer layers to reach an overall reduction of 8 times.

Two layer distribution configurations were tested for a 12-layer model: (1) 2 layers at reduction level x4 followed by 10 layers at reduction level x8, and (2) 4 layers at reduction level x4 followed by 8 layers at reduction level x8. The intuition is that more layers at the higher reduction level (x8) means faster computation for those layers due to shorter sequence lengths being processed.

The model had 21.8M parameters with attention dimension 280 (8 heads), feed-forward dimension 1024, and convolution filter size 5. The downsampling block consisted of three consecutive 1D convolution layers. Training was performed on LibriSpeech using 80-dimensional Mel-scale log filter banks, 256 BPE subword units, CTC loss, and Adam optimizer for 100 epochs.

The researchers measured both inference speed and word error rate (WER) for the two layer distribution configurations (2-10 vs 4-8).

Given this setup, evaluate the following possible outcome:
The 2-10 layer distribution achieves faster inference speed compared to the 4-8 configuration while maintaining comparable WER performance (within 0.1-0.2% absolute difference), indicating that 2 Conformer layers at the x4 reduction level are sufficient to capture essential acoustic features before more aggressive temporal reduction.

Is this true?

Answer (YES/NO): NO